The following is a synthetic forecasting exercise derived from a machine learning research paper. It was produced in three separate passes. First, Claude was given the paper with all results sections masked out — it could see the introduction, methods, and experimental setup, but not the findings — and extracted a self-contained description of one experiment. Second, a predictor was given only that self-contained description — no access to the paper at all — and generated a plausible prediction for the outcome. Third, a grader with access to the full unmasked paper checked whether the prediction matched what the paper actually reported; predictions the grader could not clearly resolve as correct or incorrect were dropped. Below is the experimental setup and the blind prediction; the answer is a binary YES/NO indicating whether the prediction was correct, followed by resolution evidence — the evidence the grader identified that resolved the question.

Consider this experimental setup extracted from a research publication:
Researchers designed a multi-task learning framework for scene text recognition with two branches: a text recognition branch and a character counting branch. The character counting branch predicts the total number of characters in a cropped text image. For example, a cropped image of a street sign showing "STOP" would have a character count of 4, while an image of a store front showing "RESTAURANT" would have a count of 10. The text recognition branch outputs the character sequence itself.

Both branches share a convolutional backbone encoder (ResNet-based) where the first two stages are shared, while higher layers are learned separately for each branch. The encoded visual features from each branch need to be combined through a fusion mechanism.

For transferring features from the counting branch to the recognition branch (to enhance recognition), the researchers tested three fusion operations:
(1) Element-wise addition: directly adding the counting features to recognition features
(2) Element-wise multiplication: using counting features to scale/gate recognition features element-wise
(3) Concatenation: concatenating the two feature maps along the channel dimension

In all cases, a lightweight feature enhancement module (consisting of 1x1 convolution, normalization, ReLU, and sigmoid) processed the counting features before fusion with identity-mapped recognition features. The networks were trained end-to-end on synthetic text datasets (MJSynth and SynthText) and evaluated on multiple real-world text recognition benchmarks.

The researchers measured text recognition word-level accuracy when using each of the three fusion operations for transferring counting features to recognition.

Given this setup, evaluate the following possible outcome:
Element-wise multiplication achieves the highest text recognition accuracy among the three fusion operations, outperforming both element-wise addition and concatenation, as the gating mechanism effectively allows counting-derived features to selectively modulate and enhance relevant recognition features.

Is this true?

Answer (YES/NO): NO